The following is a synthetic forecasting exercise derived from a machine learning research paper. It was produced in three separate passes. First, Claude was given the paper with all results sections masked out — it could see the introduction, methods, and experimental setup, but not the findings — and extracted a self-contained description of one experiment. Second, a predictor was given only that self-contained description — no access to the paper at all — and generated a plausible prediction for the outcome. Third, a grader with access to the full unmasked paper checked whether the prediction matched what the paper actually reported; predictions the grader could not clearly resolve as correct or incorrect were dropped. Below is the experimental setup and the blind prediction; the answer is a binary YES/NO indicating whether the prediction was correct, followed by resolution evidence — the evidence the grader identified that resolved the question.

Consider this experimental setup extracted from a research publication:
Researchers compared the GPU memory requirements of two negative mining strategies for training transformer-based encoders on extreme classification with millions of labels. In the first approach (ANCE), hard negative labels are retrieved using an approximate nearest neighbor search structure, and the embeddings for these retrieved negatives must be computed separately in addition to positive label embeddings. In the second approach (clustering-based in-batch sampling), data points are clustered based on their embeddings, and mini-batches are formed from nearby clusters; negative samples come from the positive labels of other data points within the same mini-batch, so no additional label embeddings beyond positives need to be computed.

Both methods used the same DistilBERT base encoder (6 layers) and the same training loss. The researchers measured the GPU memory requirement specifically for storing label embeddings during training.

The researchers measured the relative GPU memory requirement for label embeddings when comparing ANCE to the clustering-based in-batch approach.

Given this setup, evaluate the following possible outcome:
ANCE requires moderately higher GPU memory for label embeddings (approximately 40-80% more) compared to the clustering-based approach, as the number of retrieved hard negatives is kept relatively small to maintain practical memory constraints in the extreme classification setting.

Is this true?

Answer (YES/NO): NO